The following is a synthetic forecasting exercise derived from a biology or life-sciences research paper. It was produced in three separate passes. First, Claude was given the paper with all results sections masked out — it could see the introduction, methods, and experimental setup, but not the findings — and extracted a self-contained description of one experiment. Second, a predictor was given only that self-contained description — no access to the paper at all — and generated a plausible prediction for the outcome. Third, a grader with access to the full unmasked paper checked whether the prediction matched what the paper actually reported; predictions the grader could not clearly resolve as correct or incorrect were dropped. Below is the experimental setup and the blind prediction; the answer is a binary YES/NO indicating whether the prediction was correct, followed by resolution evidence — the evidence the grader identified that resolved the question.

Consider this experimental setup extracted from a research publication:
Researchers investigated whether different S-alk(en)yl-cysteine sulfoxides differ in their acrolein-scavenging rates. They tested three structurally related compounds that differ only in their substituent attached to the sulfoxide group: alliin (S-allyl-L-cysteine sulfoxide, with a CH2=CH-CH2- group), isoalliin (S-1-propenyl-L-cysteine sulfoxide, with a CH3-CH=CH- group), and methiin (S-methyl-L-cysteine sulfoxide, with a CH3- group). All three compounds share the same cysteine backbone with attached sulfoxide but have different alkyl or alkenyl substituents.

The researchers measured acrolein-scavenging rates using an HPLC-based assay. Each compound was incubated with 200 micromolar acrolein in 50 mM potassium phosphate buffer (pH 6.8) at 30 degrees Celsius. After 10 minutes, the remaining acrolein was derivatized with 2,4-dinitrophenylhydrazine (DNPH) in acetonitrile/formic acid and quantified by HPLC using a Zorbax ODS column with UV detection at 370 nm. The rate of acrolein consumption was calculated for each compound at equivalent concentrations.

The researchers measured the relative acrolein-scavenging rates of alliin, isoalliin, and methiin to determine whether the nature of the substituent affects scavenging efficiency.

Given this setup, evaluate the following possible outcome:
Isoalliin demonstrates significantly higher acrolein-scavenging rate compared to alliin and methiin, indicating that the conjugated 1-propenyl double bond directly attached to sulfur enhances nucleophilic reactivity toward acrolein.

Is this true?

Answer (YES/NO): YES